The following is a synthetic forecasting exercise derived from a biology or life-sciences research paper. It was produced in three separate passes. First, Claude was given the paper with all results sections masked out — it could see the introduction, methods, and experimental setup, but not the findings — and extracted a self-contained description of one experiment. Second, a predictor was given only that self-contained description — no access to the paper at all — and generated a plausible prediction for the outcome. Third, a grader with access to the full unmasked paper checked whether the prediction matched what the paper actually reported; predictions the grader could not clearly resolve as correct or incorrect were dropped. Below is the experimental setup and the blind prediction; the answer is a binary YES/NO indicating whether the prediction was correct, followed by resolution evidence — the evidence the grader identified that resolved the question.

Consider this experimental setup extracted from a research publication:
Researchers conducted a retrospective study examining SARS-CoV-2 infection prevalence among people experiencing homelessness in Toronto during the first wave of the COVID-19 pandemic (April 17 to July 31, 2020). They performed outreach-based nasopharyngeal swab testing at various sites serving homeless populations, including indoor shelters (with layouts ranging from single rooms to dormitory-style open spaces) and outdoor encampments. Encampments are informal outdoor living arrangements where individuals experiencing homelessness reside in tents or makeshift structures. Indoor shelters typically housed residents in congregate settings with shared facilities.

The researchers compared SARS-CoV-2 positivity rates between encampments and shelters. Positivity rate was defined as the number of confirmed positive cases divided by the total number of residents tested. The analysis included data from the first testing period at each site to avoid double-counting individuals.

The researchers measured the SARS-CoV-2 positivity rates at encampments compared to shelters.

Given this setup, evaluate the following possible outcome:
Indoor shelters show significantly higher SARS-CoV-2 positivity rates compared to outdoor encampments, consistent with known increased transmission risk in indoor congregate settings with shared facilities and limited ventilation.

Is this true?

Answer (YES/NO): YES